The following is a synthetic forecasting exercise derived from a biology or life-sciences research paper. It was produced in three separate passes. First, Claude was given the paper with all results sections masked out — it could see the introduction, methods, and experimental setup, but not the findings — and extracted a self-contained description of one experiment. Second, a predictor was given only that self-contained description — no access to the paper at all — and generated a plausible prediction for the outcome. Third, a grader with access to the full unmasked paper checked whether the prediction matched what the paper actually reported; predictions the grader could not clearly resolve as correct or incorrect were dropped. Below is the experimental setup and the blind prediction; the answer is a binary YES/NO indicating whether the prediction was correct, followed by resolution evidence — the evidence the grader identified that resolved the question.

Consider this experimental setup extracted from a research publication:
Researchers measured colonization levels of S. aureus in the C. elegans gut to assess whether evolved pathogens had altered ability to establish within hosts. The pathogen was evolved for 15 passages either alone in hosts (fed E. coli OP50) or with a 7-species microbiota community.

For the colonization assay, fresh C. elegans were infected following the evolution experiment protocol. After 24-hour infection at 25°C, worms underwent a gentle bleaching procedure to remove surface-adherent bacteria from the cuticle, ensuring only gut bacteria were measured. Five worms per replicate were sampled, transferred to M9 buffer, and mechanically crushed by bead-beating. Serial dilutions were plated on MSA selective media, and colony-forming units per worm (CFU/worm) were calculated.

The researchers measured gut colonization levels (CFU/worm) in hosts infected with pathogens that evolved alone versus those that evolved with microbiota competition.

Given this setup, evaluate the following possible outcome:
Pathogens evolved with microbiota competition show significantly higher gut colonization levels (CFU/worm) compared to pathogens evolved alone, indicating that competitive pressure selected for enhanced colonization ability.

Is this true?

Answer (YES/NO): NO